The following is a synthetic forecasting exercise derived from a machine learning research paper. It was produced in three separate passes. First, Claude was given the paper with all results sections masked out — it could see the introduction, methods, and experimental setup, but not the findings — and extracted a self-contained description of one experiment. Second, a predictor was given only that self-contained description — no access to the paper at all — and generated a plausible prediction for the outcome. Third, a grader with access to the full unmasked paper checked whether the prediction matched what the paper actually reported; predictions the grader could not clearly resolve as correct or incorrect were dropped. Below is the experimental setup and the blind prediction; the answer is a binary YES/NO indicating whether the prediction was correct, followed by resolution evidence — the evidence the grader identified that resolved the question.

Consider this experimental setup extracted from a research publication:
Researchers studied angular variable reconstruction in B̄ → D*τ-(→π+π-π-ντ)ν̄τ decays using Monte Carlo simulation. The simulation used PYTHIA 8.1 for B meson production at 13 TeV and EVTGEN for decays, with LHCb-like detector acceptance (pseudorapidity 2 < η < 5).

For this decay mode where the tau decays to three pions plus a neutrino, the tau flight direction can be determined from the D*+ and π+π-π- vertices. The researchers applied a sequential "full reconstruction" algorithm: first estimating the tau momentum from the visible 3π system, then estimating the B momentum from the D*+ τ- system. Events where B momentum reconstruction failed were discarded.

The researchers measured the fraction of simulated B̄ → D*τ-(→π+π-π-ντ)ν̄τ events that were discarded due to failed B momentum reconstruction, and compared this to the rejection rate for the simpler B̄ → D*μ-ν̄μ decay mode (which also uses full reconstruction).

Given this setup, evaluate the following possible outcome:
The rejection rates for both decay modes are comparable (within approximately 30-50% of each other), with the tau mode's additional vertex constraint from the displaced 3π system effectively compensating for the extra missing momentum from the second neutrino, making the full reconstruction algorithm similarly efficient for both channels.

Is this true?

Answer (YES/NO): NO